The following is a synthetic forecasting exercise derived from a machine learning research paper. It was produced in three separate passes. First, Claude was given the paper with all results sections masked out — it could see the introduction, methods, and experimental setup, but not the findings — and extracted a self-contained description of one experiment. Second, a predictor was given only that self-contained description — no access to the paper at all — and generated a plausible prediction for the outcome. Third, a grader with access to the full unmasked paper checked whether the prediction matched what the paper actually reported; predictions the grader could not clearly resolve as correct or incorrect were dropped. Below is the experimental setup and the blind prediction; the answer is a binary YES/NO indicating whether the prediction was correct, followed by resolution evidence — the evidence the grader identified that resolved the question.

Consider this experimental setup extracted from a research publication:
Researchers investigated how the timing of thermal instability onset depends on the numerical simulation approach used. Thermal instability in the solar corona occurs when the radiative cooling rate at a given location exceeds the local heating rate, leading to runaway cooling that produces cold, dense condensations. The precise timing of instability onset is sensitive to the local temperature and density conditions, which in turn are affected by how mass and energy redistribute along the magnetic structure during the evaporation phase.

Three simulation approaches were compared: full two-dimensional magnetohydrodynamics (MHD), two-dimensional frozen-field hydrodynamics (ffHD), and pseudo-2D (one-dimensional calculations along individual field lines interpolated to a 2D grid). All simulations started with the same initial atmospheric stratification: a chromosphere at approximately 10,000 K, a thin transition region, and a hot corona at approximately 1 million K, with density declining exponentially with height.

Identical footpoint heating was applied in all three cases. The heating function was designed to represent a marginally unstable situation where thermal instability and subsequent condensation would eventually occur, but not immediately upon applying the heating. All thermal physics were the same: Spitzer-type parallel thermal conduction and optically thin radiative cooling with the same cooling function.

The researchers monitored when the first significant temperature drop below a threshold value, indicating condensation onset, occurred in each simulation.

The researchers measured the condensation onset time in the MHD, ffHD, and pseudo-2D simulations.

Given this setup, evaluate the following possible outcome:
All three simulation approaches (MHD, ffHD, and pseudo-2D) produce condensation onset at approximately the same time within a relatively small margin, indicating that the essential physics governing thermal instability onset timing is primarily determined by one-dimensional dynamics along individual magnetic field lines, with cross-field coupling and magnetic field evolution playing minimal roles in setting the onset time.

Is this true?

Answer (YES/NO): NO